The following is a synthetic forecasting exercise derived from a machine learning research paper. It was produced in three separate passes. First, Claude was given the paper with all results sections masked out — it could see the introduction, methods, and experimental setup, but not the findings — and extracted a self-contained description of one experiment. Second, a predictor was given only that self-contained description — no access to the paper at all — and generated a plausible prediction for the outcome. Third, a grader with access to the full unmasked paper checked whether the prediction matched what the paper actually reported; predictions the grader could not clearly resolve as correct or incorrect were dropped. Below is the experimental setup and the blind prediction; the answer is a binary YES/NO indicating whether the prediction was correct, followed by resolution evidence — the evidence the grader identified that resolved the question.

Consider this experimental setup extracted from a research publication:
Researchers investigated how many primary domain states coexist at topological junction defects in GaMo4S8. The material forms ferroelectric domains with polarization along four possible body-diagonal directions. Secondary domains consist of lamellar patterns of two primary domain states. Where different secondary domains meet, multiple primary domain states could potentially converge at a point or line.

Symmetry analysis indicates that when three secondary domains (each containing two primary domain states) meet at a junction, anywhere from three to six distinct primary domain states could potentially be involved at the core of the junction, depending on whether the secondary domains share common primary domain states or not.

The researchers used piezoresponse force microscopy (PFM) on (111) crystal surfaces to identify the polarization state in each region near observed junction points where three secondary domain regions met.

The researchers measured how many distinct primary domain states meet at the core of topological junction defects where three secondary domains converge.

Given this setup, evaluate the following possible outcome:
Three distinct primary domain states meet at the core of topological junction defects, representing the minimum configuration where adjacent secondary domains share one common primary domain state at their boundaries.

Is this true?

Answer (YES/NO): NO